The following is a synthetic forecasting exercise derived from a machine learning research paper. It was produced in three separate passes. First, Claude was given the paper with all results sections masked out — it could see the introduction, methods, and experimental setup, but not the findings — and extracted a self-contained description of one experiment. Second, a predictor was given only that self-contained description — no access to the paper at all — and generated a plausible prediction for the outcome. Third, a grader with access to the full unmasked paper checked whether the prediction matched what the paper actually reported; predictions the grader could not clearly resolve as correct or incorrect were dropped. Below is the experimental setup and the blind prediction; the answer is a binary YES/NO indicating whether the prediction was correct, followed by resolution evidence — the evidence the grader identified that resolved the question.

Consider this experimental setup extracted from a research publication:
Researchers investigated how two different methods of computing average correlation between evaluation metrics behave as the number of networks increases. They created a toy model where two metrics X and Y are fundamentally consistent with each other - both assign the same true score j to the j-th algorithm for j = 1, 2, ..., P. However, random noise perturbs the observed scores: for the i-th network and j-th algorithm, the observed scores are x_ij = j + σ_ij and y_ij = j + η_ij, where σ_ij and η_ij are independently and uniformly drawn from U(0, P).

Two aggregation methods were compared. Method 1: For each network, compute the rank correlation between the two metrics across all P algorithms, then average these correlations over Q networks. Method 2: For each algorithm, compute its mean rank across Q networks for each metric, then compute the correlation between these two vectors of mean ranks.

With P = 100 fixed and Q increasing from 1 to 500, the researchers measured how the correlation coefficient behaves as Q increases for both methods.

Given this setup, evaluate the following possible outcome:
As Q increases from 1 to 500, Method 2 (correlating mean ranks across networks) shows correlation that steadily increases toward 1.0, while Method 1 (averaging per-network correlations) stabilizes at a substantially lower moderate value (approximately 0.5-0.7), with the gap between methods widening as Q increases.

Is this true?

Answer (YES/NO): YES